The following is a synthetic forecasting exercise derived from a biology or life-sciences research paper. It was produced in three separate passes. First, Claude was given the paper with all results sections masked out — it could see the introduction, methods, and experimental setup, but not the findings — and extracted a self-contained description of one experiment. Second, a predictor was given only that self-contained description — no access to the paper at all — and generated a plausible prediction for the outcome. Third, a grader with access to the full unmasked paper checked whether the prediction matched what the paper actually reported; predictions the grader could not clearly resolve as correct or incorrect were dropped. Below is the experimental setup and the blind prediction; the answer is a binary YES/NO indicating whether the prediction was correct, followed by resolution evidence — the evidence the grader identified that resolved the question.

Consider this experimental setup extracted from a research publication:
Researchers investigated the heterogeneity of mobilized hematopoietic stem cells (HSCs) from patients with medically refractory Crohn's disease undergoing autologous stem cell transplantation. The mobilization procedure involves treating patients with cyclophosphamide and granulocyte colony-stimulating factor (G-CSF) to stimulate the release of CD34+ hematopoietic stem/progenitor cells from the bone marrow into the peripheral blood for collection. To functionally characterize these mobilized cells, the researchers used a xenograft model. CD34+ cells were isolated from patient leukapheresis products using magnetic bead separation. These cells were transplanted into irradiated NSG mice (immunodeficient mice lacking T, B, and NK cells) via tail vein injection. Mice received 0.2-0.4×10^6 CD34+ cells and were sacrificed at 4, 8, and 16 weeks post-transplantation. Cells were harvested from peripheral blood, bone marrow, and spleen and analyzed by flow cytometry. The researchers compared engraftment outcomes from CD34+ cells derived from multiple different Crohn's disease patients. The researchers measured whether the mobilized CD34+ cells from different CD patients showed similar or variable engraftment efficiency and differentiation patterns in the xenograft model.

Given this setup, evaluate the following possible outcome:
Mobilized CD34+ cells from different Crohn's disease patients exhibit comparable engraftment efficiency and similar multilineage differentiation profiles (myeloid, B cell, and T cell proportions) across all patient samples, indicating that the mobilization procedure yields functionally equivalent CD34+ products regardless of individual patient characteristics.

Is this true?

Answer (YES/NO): NO